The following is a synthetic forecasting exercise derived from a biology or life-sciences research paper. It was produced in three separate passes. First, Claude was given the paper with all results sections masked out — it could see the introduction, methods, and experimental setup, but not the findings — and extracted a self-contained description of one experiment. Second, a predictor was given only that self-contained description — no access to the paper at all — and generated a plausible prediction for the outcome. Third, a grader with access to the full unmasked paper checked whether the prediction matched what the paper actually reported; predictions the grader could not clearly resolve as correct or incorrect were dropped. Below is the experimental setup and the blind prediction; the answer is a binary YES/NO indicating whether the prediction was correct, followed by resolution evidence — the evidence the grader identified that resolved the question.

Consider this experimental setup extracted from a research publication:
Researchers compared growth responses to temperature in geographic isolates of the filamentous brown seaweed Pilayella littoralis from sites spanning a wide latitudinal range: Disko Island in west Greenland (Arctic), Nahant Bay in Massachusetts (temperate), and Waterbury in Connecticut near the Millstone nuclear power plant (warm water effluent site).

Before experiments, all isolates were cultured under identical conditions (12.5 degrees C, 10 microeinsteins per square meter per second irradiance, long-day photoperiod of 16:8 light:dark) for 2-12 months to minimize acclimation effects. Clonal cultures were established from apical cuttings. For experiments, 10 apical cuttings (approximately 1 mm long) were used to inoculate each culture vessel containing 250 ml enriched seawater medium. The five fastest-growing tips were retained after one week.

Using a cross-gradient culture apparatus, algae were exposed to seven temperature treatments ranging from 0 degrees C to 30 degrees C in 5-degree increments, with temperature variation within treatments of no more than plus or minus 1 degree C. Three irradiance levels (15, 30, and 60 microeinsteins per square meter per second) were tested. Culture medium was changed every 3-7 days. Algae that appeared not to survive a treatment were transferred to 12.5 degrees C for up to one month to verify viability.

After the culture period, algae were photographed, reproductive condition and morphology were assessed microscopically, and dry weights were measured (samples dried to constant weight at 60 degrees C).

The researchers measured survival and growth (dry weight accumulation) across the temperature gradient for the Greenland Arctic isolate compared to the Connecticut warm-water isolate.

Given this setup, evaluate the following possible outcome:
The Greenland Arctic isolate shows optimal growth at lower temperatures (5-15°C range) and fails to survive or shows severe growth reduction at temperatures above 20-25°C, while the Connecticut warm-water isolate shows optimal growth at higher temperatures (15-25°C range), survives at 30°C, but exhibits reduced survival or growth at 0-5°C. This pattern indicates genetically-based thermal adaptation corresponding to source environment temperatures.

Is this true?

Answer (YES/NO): NO